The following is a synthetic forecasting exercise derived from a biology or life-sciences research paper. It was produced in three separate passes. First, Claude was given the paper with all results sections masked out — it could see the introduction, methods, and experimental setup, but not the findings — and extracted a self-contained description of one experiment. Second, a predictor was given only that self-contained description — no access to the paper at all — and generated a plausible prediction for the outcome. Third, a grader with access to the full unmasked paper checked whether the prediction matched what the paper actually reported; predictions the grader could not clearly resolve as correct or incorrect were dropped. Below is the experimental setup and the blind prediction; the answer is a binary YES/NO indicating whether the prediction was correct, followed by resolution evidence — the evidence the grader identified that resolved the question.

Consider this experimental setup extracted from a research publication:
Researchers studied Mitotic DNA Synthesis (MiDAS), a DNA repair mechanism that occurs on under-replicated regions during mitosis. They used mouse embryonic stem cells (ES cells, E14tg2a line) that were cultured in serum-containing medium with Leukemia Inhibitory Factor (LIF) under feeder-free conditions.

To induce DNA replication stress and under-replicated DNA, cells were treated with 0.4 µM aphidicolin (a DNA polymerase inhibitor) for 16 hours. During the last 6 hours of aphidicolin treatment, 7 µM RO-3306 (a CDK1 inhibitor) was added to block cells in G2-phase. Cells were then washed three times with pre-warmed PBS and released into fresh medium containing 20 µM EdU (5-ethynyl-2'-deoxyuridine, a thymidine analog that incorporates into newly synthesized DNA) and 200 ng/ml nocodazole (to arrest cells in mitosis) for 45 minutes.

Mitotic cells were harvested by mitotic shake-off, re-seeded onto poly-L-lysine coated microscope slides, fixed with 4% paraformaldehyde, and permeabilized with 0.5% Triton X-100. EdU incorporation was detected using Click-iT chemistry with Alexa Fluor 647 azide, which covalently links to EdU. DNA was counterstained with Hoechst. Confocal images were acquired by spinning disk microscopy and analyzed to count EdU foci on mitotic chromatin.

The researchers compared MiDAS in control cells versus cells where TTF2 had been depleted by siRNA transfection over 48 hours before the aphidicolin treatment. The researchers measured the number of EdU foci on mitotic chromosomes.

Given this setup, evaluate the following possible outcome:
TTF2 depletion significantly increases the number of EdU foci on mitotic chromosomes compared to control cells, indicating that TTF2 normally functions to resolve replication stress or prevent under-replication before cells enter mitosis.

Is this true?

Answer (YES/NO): NO